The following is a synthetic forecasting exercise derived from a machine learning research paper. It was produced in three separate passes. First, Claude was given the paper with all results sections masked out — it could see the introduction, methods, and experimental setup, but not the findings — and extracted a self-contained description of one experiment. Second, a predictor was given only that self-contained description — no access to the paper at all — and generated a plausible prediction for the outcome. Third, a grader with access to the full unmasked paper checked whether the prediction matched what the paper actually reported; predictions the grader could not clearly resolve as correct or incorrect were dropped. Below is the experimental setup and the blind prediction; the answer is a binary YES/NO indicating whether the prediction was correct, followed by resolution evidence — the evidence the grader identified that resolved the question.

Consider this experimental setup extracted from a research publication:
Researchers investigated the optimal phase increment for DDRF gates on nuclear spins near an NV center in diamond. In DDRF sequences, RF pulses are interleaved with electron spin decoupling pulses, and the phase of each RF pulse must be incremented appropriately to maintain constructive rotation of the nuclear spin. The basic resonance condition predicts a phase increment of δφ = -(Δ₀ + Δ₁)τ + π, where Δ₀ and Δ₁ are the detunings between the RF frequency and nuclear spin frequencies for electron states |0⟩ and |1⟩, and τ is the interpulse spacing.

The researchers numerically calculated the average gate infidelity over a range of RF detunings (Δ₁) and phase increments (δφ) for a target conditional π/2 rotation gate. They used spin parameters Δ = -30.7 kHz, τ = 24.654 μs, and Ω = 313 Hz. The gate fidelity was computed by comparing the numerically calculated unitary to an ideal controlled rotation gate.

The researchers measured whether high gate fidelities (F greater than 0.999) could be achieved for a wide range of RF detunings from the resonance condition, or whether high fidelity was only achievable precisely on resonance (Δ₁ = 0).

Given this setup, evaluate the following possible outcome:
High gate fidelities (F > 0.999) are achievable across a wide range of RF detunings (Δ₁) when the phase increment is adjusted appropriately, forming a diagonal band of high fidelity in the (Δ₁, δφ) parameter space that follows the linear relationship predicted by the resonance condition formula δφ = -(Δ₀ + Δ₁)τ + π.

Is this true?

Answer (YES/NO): NO